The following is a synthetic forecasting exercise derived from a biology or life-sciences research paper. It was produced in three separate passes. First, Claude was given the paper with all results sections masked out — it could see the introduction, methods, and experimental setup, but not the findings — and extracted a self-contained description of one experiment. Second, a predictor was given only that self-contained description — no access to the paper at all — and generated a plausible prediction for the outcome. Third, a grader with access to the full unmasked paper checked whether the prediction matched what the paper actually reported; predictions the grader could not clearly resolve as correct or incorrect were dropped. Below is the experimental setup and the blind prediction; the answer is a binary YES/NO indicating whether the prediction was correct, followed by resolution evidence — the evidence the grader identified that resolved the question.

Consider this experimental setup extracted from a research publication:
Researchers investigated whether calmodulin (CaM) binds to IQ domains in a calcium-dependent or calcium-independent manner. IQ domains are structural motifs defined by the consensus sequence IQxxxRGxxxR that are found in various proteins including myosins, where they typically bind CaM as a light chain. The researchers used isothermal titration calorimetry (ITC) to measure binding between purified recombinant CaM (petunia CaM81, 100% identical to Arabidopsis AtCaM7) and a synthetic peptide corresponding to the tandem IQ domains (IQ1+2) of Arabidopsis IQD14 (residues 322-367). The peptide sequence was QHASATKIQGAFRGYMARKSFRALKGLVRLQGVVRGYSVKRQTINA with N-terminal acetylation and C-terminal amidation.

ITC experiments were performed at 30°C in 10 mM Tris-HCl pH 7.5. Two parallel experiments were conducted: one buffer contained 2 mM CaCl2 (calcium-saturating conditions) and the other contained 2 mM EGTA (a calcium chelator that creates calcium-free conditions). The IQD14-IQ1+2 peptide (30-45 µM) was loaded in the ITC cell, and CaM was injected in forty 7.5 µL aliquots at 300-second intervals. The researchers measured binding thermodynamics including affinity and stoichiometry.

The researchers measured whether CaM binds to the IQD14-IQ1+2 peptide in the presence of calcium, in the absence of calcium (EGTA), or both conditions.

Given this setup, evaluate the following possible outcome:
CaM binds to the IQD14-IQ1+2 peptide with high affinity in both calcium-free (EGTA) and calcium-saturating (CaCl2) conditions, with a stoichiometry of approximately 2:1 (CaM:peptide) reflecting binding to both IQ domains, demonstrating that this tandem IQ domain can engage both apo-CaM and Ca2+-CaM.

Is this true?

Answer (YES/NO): NO